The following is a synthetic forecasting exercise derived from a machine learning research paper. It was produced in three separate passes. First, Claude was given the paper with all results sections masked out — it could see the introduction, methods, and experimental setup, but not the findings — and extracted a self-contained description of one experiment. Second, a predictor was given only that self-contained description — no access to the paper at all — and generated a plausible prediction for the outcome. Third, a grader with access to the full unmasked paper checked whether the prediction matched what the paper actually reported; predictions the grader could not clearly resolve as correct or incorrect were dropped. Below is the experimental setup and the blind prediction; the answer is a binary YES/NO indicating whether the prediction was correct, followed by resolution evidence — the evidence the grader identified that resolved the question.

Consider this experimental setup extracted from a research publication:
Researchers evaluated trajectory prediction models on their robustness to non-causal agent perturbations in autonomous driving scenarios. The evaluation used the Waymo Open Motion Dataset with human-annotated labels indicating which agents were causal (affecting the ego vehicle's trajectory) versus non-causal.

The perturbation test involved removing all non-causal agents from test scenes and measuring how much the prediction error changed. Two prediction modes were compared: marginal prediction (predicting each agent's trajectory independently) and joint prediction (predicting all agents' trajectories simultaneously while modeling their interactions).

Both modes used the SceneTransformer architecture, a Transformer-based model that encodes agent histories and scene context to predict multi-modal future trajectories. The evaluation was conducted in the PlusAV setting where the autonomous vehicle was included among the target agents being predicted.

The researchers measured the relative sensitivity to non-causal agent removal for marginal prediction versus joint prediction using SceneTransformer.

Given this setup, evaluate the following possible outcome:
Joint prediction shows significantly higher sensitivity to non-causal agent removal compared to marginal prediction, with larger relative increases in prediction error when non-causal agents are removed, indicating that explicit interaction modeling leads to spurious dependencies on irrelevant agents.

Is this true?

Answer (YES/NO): YES